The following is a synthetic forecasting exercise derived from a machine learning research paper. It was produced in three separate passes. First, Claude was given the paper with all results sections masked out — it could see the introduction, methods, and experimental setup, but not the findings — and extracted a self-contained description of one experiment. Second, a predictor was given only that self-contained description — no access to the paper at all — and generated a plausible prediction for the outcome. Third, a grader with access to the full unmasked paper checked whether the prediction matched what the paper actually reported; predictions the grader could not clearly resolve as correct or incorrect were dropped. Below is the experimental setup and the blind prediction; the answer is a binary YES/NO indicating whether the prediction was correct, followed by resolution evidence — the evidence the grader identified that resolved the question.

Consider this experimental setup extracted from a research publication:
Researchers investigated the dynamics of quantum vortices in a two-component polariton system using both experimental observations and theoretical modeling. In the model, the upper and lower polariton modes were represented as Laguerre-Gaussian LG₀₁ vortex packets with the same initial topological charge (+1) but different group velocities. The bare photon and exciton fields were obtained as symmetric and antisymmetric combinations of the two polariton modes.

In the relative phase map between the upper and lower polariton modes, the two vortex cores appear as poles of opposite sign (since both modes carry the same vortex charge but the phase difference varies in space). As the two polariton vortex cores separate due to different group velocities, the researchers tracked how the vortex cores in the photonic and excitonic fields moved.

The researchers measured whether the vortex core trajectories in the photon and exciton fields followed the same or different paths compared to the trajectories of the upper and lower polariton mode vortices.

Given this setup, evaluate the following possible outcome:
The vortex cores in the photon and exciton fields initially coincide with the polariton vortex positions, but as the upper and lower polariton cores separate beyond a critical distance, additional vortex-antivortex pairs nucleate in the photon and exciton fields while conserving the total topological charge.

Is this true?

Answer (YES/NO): YES